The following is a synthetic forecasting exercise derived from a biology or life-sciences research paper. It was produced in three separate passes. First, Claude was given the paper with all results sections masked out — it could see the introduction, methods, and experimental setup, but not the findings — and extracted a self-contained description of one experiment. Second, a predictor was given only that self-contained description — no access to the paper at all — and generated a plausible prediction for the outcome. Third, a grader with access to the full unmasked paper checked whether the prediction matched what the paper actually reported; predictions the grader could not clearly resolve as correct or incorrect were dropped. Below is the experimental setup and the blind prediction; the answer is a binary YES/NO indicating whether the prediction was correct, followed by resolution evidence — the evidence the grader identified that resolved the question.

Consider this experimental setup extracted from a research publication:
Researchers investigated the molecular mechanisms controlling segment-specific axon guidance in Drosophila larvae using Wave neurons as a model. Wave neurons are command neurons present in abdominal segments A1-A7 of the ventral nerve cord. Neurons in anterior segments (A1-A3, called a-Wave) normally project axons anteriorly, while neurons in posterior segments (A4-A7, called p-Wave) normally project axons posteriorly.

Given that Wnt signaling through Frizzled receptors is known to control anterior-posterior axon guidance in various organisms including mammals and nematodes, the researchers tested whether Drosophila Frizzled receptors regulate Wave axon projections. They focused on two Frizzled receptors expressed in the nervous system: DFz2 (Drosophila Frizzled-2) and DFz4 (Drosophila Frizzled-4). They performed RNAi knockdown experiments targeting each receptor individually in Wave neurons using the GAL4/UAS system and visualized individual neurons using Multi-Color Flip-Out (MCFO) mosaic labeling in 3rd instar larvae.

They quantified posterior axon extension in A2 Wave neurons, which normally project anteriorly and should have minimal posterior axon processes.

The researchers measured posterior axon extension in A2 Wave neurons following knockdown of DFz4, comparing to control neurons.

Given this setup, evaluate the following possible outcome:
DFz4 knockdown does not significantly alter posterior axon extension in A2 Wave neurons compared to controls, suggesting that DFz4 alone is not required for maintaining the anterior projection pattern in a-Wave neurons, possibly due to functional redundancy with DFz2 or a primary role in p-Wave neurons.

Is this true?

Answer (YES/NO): YES